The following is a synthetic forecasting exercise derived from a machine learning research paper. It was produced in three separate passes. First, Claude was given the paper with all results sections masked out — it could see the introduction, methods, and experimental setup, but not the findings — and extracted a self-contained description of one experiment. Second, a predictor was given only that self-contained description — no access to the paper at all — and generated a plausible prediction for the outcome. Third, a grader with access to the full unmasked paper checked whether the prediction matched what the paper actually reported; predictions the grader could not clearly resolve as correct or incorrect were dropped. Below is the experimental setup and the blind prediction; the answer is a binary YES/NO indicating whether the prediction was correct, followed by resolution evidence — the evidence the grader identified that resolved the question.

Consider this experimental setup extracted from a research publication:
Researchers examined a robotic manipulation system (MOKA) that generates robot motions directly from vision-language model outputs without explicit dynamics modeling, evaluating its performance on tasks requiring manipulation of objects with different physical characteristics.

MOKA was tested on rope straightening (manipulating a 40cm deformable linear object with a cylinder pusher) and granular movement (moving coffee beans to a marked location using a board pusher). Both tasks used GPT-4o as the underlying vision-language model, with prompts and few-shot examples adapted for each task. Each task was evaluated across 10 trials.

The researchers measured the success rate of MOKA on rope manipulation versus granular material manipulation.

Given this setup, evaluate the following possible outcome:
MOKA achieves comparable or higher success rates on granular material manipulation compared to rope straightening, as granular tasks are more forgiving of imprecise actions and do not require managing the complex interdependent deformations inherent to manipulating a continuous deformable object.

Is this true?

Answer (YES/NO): NO